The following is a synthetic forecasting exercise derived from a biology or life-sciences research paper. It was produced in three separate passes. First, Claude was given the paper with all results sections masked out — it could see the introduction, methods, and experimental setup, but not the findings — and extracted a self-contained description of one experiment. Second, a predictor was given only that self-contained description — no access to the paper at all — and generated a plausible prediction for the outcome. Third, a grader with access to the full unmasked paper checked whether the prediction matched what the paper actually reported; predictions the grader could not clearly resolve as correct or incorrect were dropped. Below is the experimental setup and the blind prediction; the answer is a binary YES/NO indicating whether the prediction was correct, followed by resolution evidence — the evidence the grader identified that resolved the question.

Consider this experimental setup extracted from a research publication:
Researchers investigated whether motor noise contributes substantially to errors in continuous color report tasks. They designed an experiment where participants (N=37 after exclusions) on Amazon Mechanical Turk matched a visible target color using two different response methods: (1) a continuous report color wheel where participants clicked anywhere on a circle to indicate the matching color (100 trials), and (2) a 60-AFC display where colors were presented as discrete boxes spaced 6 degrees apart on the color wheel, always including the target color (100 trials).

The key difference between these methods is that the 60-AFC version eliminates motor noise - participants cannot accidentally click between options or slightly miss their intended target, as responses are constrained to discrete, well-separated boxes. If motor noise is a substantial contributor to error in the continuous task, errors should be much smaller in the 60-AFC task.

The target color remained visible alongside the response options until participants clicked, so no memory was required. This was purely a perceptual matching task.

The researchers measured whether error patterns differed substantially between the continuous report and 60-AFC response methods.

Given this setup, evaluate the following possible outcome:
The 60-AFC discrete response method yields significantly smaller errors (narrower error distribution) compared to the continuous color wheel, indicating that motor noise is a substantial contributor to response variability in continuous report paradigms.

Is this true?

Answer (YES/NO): NO